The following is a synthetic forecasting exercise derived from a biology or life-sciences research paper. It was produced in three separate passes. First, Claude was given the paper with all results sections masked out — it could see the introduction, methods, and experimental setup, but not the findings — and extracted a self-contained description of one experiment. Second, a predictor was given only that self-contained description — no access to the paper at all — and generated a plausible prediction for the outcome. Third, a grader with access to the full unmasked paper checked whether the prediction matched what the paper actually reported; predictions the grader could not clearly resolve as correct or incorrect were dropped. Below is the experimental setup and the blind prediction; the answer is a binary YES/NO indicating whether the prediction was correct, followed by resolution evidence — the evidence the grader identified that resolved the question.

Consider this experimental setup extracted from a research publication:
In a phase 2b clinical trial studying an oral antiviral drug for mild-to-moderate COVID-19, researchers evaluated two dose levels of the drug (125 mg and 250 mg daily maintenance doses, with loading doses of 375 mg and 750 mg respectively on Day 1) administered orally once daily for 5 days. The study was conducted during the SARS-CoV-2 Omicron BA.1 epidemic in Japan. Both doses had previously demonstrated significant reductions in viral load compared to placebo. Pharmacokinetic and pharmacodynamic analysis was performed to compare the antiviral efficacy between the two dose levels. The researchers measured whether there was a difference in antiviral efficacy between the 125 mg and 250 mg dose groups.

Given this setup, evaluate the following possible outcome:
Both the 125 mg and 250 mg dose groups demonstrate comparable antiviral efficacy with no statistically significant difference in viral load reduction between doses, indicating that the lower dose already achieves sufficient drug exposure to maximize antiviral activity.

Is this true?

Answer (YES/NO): YES